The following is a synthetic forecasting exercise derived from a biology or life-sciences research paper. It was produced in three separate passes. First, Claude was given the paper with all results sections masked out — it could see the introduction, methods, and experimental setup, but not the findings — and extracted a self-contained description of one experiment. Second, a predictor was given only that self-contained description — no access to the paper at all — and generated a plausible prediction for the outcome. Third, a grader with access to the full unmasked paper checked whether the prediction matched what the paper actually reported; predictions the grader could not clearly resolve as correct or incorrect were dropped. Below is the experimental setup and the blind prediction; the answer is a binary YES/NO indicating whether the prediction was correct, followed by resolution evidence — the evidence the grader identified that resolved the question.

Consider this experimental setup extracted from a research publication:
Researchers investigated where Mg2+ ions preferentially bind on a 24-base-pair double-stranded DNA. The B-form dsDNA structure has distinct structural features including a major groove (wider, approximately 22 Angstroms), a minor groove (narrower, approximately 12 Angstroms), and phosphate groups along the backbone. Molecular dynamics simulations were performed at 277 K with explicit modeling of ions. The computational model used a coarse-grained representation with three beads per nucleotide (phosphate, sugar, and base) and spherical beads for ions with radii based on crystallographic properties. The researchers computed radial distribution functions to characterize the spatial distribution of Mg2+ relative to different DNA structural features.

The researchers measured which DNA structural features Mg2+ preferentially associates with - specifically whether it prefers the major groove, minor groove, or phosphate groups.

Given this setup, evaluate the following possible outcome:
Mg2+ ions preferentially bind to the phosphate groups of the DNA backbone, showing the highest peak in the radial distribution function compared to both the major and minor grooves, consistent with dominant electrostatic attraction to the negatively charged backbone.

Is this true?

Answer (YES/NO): NO